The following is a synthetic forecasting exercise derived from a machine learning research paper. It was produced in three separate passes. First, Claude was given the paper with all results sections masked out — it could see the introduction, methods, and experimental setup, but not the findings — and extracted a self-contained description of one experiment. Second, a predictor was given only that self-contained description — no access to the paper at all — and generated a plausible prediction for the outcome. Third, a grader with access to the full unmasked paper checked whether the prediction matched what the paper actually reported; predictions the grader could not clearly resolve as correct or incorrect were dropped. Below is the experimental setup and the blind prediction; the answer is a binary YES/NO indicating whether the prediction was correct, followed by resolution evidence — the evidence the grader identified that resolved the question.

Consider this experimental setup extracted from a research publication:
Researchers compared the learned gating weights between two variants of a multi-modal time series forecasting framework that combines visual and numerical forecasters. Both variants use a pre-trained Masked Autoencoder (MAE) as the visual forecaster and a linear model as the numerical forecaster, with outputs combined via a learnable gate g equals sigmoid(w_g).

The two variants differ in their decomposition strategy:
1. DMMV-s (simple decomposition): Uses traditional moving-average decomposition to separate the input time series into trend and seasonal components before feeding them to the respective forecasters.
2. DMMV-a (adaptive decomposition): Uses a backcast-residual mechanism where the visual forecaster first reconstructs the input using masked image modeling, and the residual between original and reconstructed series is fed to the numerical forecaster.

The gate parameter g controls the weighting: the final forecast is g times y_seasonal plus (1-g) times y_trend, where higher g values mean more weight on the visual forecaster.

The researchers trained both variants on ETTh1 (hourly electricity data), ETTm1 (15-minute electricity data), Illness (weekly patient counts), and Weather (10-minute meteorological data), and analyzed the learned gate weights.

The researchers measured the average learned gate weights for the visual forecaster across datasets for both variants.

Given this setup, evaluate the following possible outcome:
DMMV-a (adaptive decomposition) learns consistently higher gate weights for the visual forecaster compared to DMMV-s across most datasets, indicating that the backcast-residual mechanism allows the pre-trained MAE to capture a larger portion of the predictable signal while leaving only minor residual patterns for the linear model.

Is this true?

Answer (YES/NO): YES